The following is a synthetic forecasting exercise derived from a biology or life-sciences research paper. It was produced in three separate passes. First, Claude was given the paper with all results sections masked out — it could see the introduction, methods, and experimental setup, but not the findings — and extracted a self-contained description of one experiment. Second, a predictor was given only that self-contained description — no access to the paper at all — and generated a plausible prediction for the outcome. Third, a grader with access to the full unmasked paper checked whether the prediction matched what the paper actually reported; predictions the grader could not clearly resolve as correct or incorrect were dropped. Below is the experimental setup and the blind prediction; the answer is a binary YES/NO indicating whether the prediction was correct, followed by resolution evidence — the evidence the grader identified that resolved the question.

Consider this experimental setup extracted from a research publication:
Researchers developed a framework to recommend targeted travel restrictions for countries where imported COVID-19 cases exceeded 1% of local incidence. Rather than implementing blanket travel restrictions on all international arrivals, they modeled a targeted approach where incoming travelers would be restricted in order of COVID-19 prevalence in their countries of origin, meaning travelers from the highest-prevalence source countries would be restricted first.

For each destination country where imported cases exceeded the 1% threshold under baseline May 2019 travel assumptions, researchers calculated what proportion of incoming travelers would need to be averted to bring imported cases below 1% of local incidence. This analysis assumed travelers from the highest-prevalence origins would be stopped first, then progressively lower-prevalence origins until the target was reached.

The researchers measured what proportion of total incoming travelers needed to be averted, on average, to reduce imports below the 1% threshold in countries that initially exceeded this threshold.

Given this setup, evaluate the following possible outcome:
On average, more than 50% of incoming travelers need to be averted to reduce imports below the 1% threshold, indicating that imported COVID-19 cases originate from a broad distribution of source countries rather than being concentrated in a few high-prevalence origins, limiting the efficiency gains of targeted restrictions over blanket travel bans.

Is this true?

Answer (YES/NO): YES